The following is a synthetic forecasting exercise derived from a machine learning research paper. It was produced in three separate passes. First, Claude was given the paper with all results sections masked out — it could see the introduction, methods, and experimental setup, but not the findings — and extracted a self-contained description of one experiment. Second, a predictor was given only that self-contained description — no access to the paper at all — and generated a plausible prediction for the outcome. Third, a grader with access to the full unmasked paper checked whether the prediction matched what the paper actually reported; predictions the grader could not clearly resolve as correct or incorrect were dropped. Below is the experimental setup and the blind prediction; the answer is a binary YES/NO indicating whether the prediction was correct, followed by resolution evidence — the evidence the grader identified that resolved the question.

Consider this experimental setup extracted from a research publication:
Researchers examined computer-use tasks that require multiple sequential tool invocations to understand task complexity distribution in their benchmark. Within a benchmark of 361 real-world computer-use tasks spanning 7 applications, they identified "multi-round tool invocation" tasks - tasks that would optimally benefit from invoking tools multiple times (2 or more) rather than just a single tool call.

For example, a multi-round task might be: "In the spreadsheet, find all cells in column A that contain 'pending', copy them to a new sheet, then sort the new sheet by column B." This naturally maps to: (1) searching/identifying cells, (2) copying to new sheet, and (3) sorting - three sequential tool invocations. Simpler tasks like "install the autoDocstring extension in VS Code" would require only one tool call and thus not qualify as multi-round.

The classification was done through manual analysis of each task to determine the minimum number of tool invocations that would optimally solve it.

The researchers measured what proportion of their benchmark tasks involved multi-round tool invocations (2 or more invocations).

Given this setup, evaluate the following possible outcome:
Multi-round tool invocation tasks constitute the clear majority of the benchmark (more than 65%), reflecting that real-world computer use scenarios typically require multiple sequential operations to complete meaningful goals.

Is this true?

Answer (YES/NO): NO